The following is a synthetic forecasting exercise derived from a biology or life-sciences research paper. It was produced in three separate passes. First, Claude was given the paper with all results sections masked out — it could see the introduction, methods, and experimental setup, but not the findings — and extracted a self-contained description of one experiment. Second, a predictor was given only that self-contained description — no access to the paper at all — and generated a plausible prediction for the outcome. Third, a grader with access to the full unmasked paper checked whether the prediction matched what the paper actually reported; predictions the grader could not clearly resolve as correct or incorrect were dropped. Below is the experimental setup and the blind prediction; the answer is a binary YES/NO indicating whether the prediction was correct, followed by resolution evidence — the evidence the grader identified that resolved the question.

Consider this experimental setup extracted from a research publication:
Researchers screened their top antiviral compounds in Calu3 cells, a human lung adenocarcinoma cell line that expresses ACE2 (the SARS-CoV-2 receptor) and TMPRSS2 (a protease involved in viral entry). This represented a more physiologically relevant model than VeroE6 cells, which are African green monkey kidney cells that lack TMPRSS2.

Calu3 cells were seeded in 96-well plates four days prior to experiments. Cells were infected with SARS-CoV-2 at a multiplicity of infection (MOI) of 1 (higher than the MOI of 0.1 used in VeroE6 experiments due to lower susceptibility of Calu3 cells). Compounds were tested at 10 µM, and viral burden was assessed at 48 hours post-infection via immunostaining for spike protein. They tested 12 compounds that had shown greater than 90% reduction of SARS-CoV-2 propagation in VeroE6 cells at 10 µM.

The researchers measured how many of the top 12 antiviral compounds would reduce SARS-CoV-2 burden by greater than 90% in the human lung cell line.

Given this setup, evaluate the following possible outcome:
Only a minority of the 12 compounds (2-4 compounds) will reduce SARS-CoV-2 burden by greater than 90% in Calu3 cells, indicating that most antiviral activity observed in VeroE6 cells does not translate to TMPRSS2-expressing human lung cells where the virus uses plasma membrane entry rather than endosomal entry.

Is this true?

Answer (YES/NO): NO